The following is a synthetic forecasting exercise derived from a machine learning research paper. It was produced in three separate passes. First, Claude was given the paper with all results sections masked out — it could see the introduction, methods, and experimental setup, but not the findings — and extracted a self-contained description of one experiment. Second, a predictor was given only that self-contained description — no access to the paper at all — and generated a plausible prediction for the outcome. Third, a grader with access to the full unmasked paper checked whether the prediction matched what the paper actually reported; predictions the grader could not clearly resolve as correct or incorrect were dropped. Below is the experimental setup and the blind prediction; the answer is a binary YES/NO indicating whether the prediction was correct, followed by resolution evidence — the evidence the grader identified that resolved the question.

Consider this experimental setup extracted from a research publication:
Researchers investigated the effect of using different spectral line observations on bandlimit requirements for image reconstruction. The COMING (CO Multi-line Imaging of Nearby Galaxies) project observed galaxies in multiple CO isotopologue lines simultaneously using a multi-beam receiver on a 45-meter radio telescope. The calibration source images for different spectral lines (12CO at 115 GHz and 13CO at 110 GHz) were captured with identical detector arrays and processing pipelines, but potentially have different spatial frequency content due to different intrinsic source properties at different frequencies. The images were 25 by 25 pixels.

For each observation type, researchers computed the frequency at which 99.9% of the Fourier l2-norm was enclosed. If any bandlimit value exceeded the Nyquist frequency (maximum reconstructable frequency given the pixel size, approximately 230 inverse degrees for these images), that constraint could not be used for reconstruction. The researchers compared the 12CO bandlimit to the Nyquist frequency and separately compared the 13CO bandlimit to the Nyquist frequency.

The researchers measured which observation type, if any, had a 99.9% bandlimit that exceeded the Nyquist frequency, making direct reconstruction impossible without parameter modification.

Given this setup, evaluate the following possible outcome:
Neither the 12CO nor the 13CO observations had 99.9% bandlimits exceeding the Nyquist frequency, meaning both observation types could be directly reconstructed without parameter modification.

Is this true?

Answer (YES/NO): NO